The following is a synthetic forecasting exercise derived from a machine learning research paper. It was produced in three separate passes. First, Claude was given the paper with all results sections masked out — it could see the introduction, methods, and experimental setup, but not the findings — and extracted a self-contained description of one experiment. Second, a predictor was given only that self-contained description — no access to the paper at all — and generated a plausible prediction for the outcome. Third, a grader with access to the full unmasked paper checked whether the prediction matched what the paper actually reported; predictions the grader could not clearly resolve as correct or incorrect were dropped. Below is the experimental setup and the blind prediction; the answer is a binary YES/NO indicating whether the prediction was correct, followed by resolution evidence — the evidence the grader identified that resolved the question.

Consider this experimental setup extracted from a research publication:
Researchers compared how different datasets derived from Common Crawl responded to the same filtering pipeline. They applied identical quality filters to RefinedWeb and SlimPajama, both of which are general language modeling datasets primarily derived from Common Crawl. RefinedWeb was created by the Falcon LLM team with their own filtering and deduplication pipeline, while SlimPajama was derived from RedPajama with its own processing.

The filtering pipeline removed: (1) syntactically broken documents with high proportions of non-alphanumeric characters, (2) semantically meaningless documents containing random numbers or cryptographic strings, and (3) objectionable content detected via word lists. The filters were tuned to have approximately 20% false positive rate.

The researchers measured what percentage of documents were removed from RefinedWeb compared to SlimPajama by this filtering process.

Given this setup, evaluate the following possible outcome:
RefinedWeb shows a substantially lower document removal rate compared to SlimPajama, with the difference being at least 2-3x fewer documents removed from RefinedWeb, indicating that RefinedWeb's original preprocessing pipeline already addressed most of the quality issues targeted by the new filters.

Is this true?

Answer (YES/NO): NO